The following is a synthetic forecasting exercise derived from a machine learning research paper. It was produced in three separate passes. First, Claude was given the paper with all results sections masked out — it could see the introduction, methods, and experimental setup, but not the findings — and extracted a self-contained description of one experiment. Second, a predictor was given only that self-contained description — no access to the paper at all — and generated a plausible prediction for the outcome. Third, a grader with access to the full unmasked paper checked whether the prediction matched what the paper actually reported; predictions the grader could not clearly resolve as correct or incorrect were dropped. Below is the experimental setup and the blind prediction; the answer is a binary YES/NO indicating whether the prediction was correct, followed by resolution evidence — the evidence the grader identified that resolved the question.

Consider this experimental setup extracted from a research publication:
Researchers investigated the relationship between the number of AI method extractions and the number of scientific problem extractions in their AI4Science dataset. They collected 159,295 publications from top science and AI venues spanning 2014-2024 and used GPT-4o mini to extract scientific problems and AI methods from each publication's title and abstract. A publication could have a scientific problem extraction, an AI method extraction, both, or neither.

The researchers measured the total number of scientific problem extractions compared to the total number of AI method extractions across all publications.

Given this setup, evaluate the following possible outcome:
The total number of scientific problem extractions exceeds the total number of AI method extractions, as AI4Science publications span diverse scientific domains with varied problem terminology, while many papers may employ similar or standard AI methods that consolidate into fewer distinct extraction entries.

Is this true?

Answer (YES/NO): YES